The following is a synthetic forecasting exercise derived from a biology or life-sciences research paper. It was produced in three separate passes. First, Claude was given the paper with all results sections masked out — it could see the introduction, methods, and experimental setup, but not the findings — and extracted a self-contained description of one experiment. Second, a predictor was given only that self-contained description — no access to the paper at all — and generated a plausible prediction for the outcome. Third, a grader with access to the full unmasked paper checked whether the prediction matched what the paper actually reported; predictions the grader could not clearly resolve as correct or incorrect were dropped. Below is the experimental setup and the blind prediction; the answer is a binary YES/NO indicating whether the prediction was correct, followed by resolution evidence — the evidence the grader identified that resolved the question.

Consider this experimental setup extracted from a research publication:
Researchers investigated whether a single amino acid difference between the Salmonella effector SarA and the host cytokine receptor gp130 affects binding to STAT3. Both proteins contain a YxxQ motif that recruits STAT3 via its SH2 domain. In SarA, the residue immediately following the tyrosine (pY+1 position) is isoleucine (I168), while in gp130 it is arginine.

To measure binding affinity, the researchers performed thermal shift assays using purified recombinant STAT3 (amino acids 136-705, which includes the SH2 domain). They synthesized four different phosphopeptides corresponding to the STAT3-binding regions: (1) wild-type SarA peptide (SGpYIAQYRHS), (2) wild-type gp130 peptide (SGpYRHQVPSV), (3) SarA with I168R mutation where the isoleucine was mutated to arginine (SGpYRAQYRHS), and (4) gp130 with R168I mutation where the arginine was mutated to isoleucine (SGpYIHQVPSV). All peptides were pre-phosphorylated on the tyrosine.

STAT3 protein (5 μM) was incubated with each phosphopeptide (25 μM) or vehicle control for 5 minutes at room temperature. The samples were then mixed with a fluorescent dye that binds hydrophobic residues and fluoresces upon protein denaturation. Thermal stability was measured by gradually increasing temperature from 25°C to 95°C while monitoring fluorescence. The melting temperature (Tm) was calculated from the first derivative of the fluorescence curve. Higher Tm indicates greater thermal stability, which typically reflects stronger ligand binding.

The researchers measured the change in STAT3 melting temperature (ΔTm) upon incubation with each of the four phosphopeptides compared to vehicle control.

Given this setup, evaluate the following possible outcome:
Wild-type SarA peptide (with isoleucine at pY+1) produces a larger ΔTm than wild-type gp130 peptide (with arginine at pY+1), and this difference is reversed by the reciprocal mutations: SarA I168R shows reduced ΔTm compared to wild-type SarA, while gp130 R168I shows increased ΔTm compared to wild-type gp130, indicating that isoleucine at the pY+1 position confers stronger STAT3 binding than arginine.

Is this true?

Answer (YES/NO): NO